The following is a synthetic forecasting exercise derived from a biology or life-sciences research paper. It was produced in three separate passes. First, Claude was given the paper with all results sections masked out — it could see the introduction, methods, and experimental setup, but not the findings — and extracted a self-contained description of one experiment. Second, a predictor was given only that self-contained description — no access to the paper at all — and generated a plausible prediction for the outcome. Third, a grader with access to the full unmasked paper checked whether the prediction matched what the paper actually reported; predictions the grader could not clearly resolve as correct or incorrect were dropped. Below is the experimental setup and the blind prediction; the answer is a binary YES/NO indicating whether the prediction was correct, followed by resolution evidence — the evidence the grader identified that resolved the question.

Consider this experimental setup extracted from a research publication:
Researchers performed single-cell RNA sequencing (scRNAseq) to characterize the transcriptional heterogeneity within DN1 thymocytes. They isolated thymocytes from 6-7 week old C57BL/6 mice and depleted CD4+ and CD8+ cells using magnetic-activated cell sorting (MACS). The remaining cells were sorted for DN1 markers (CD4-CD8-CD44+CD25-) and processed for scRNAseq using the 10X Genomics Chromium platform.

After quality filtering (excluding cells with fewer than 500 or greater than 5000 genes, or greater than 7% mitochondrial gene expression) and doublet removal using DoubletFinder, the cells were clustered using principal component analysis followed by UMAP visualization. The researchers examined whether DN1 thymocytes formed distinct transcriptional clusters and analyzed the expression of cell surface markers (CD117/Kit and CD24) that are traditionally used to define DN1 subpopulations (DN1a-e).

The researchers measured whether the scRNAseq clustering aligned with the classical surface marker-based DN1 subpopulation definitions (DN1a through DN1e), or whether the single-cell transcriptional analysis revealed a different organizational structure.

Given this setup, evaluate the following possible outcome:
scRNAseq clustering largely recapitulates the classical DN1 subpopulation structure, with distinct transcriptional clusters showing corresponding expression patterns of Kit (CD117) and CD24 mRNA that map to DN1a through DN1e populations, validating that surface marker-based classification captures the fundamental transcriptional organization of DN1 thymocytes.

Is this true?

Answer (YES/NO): NO